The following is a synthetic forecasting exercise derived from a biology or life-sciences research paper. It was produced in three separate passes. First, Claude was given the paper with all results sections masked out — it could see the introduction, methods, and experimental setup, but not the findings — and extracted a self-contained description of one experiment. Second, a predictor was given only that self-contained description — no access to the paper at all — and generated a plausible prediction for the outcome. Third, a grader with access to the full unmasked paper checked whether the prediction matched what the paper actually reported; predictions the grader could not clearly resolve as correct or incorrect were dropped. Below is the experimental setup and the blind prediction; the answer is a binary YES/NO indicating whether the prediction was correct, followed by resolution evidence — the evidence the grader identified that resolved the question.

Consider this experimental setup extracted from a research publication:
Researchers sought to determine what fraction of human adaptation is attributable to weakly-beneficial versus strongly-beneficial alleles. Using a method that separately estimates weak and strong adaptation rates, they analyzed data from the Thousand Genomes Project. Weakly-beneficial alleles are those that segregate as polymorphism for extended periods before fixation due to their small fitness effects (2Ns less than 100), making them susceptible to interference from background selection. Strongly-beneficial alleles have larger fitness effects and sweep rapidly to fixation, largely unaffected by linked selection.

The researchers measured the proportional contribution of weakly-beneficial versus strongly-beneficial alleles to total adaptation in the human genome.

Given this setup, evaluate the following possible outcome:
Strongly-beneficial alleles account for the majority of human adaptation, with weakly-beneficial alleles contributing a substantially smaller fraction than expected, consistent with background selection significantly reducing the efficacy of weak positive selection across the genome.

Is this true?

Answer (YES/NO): NO